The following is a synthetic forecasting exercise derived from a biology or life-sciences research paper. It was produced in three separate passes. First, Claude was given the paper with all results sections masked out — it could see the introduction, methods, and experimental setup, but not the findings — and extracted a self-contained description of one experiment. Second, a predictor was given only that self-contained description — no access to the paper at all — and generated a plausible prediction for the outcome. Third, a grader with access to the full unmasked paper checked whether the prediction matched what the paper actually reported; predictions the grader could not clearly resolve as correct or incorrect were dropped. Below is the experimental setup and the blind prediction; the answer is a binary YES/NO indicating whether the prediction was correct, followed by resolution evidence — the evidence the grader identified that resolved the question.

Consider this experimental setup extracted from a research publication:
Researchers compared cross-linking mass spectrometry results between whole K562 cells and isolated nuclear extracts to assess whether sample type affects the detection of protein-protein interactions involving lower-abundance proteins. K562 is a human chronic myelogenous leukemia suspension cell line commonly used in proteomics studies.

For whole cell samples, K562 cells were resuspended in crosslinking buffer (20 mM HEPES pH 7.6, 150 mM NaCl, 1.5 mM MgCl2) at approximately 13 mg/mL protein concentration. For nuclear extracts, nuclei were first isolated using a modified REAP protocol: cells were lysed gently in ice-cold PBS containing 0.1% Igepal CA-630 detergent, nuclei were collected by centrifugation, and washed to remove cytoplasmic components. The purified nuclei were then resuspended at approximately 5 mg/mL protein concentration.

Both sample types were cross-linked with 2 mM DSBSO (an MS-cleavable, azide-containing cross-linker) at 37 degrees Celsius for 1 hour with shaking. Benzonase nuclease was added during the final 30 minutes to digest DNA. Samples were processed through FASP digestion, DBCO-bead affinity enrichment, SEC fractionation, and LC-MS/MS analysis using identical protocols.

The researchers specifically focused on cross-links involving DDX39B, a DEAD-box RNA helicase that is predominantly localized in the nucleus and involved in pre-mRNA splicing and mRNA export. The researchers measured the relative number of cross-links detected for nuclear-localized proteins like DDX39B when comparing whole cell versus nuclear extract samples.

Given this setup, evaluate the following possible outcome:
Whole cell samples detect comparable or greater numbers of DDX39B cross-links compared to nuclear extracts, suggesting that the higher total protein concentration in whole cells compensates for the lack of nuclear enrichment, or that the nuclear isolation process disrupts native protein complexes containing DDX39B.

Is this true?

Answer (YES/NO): NO